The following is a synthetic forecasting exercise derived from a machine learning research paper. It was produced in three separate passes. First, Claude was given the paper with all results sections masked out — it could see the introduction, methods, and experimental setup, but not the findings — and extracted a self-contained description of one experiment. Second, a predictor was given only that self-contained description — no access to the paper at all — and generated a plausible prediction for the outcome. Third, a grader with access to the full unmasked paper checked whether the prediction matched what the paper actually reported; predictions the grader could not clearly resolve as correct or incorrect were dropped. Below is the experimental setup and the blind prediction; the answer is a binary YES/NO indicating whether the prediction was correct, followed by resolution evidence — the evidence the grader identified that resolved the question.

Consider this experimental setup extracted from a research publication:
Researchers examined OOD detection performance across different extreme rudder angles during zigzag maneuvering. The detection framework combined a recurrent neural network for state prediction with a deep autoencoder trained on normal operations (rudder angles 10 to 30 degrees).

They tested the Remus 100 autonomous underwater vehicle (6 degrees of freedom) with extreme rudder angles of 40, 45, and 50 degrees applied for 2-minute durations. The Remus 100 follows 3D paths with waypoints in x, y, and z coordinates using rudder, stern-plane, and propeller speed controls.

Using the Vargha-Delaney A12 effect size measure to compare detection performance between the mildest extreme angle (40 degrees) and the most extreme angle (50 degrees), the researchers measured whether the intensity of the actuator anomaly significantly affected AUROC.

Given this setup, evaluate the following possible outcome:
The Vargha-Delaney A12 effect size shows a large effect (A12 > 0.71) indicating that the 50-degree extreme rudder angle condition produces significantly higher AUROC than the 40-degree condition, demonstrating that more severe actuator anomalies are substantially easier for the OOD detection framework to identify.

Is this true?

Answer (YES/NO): NO